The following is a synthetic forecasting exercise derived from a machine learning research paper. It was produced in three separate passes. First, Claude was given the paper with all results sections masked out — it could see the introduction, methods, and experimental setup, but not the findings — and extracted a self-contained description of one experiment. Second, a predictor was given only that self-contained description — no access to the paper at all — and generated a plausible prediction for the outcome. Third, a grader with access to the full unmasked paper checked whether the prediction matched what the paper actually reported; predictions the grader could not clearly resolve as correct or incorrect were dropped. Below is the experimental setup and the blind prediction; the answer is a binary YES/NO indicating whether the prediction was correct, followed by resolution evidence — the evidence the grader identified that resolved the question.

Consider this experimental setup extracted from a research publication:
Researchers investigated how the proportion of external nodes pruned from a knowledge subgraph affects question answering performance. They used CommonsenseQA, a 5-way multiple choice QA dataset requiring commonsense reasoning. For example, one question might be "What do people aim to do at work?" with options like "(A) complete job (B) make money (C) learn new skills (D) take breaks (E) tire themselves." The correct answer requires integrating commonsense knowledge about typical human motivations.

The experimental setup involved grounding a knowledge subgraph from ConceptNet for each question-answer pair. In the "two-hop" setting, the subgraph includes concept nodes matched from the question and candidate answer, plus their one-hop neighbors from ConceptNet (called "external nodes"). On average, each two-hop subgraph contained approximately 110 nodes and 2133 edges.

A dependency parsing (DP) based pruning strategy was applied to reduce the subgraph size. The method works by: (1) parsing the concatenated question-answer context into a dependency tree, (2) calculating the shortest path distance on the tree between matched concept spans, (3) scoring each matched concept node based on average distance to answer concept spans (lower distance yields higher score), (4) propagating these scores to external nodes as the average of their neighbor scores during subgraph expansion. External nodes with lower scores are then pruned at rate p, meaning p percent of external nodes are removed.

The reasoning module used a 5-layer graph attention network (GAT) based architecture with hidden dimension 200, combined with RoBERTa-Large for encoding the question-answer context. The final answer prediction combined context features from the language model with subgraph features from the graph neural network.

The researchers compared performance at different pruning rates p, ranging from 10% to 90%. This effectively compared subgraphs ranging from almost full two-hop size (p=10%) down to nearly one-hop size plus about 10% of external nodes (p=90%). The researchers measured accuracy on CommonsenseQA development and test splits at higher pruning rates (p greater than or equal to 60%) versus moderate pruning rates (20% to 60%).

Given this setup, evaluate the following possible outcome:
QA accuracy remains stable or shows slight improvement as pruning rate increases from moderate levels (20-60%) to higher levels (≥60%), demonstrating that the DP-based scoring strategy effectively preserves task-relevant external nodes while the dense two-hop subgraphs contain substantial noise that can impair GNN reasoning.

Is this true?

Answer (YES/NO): YES